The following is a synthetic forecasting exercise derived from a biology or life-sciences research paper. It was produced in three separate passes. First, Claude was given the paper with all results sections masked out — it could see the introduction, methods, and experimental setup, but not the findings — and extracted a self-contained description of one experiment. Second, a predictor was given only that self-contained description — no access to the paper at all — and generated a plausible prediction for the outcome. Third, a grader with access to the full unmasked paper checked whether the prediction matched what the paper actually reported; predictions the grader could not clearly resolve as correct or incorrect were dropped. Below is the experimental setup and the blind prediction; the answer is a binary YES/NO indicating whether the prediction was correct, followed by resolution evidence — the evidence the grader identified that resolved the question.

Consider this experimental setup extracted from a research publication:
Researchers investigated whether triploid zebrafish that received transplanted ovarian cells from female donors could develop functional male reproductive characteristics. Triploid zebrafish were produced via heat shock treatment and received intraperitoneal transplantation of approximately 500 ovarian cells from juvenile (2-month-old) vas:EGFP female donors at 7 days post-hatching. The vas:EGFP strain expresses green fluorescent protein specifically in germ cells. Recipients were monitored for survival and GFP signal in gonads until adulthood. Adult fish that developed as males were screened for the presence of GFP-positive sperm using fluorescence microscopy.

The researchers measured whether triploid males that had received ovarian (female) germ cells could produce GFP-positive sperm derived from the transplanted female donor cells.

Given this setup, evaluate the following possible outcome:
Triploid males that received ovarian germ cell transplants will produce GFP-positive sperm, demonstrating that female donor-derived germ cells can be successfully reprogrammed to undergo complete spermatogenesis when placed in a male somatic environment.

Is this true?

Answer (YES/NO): YES